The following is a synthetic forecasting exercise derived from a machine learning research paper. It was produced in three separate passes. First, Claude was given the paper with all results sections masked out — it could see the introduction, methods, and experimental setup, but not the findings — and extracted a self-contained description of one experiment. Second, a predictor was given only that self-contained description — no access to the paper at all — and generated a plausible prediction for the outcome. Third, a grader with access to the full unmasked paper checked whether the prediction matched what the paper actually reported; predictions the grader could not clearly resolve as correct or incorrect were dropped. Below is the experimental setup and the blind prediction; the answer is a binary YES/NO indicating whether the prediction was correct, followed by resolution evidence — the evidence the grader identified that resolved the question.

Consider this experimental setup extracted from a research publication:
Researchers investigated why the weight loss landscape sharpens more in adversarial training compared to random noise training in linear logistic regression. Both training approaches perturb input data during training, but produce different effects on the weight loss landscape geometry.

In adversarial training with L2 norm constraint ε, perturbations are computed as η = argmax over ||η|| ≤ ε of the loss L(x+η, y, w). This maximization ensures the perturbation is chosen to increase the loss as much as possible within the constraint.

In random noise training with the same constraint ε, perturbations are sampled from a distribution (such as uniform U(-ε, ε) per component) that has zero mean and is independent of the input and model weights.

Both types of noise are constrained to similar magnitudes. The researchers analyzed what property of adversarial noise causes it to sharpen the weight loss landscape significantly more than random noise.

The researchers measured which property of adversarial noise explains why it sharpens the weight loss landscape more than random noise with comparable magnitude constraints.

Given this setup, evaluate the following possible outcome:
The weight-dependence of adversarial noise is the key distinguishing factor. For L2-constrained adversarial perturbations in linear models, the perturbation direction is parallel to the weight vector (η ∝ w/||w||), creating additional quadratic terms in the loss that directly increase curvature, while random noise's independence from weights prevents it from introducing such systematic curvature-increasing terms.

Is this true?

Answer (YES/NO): NO